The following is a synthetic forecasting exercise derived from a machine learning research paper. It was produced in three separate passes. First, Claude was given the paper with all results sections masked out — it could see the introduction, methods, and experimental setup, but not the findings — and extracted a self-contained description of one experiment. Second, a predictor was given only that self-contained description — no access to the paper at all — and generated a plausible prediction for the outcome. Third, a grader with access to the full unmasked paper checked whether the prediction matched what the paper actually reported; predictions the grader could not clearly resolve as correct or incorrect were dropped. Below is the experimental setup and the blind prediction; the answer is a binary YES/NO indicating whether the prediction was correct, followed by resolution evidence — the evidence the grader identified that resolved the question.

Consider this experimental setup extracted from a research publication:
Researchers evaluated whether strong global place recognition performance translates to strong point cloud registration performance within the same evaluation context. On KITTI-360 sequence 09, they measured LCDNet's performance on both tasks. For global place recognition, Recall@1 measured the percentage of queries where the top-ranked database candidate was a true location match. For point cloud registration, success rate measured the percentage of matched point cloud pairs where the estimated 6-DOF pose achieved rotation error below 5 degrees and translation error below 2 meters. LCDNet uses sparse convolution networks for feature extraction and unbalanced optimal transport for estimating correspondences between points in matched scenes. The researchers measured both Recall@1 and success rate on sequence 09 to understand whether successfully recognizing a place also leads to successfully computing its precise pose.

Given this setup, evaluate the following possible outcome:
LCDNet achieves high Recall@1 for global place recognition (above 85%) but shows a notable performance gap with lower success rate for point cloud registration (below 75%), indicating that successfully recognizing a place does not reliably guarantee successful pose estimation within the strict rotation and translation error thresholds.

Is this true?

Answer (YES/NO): NO